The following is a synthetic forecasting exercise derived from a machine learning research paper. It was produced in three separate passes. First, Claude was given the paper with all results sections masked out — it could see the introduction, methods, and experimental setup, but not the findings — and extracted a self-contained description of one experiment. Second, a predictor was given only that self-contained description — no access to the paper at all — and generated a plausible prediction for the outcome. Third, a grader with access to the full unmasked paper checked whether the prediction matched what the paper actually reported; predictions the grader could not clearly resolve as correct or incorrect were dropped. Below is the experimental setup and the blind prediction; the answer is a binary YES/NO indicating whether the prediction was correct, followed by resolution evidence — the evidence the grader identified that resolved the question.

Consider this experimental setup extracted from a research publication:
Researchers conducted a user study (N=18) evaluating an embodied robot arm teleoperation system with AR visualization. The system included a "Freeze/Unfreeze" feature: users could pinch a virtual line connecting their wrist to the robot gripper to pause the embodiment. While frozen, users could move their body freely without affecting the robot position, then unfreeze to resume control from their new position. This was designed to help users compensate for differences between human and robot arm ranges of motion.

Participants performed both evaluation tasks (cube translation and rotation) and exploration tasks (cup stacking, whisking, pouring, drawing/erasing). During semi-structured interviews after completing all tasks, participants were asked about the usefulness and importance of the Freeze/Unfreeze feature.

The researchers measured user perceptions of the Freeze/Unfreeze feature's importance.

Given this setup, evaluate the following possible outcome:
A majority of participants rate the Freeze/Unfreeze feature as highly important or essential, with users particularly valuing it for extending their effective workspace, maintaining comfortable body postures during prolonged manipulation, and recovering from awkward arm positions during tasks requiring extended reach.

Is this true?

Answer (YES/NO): NO